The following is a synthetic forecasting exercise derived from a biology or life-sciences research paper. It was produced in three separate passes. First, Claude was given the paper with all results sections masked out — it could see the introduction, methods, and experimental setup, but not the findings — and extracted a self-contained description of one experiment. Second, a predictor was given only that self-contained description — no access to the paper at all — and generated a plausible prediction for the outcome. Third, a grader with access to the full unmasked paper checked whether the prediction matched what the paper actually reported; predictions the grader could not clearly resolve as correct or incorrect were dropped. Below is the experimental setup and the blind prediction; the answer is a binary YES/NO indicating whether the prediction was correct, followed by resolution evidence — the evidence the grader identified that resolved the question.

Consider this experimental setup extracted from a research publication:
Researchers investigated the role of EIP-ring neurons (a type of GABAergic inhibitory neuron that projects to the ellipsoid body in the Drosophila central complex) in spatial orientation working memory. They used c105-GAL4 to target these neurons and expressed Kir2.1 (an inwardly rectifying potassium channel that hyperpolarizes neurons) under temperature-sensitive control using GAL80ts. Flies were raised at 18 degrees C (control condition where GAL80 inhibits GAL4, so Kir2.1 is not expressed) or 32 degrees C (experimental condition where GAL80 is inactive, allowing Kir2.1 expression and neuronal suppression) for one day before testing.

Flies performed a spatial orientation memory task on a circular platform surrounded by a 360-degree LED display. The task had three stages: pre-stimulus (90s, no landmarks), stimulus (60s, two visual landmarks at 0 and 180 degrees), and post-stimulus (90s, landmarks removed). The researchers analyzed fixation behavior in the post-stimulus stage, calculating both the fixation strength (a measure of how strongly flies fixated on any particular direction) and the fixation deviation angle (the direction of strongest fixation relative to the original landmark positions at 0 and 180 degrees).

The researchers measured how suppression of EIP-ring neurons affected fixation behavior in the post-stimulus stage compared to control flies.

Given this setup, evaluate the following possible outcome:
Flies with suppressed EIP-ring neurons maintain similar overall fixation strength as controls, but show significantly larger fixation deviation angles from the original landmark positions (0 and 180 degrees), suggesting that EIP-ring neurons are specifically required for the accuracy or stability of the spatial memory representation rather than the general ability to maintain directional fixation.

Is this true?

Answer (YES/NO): YES